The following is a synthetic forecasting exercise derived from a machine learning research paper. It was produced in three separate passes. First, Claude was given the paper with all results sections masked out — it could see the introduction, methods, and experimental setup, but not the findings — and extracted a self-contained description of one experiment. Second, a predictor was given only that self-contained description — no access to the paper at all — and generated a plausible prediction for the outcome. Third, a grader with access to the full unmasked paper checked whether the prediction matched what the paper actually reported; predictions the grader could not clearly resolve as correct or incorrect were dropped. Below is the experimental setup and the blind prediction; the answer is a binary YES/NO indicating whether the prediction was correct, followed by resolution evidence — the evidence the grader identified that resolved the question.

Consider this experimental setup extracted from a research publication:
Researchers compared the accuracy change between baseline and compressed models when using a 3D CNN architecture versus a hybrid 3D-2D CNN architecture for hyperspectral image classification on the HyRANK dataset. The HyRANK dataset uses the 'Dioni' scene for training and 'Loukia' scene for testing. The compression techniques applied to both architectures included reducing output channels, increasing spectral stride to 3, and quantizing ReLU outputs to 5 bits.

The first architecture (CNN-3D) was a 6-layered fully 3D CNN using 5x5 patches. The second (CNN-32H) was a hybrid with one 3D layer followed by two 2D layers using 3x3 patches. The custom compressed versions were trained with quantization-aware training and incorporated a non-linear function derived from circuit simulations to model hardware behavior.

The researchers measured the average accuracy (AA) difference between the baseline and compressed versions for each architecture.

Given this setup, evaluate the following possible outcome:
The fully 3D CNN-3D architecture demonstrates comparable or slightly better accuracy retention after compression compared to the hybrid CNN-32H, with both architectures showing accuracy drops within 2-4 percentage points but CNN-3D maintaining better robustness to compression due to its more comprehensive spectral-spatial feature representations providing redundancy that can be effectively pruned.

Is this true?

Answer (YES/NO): NO